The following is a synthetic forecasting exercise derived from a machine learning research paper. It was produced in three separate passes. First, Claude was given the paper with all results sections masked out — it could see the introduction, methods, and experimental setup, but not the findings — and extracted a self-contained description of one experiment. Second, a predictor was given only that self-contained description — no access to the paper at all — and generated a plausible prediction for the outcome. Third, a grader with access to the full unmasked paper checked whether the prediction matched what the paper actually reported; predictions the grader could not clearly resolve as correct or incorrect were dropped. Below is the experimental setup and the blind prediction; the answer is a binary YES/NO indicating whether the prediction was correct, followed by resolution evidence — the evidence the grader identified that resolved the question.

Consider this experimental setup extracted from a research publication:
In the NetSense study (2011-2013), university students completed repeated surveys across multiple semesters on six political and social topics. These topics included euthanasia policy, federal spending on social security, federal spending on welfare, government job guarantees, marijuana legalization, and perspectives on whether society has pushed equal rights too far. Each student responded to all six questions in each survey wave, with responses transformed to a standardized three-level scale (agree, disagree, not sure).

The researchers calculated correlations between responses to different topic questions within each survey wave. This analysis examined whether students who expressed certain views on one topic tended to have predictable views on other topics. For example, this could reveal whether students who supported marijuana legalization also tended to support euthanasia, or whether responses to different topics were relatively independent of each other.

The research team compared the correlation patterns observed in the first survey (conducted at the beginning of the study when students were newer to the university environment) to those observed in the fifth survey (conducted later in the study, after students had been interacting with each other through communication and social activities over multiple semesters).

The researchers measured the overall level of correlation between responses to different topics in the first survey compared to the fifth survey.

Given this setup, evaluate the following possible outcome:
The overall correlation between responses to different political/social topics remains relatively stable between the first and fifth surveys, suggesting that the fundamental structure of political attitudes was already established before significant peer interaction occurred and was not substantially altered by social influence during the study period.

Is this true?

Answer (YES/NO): NO